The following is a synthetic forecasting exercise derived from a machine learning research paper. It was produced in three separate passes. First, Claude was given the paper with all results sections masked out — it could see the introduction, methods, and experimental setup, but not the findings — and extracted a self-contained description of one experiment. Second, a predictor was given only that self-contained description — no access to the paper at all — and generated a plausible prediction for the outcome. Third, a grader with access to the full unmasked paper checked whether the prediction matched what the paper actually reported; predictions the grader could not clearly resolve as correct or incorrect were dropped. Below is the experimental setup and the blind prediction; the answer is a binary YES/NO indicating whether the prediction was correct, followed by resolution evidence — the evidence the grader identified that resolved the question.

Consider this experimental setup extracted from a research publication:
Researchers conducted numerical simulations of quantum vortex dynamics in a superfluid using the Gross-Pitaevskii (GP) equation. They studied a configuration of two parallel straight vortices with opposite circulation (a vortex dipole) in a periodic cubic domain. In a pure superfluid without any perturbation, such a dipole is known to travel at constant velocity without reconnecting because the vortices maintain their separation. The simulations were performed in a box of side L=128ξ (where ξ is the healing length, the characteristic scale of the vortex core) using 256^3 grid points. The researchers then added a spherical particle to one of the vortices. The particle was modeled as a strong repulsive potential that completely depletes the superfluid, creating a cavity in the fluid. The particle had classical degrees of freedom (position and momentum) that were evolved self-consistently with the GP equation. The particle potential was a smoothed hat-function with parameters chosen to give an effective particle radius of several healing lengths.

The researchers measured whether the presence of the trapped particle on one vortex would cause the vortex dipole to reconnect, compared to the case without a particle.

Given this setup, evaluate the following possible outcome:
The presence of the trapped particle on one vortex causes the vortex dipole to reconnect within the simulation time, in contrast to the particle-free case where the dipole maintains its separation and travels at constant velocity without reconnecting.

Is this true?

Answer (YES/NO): YES